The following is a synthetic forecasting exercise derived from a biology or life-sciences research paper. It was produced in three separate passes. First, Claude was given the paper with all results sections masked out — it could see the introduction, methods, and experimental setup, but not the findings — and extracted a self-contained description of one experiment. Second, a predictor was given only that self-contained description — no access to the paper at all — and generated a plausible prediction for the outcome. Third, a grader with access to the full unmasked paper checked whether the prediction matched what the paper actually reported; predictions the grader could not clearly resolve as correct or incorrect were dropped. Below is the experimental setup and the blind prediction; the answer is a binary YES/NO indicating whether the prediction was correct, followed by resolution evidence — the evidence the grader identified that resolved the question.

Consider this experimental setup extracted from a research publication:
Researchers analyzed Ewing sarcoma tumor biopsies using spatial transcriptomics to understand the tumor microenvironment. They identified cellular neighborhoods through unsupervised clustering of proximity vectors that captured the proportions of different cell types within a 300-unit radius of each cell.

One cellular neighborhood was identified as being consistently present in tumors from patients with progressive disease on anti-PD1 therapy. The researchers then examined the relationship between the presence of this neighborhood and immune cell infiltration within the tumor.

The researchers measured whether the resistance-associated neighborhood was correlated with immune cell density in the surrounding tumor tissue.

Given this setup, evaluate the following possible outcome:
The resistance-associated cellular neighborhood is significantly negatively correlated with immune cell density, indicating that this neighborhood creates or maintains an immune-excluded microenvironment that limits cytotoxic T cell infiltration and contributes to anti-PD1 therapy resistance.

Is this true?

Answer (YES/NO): YES